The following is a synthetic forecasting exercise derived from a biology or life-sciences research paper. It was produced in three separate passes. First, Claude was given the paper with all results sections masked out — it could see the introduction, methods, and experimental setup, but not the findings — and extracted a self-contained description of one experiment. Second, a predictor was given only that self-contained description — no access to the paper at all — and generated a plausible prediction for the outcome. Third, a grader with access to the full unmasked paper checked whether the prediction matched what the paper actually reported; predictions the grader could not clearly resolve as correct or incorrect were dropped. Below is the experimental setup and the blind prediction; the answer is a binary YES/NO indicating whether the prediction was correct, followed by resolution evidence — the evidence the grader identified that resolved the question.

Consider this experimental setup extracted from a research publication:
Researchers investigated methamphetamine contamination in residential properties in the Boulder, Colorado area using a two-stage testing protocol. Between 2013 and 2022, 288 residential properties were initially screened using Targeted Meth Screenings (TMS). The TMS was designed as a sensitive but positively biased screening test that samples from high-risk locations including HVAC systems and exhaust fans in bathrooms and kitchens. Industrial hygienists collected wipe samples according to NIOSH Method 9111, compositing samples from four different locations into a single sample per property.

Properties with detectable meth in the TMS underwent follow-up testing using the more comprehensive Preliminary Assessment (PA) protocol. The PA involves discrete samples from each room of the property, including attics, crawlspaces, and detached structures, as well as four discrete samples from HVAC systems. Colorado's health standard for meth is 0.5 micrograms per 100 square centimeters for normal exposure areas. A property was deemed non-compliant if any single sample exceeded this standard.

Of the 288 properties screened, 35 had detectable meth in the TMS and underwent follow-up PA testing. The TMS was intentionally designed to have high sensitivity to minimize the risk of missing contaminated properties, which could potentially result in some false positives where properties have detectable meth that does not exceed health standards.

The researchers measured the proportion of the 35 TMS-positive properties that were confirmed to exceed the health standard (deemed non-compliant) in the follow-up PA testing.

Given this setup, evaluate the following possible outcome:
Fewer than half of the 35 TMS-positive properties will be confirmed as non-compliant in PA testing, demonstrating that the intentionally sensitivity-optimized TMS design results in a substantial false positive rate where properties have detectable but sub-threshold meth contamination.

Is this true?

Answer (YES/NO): YES